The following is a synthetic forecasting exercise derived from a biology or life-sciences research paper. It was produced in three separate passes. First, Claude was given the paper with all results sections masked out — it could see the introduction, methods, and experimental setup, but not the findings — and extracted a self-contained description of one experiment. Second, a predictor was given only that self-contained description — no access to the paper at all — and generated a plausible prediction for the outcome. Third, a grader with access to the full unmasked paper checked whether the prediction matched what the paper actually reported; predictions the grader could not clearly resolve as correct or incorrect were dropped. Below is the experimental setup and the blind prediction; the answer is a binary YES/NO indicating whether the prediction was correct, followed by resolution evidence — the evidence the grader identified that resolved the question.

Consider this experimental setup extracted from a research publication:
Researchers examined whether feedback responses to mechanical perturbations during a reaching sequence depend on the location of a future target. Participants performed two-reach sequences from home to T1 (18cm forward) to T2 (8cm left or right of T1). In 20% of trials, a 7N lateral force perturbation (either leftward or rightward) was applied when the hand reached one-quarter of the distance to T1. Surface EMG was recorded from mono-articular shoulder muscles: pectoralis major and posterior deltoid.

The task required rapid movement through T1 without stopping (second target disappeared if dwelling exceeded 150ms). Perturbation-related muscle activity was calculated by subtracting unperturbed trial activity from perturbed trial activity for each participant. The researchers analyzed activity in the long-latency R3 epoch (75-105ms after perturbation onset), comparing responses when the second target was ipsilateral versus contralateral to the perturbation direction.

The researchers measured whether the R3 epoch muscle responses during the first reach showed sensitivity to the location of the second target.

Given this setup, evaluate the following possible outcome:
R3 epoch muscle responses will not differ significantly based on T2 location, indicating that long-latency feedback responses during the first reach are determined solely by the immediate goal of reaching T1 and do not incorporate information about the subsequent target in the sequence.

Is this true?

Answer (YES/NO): NO